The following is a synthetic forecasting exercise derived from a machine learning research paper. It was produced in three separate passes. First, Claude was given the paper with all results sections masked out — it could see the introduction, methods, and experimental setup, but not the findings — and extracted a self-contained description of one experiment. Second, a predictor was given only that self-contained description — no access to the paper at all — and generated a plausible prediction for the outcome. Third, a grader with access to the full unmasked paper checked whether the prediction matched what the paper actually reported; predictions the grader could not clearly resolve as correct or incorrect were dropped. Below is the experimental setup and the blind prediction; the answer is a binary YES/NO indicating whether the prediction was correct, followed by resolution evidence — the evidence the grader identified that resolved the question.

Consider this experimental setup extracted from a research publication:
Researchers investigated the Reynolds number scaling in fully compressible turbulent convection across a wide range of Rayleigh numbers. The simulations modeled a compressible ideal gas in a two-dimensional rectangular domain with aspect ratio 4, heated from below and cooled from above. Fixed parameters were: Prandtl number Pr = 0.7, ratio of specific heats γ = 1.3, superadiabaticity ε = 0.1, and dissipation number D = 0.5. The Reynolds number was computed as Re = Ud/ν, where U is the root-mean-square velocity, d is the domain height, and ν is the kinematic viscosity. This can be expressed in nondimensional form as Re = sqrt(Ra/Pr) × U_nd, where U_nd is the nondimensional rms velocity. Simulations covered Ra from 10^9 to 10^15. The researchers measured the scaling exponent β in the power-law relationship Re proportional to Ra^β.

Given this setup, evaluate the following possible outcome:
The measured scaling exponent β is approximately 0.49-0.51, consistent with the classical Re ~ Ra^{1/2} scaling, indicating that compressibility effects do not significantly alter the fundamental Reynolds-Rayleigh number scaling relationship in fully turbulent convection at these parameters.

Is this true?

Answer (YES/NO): YES